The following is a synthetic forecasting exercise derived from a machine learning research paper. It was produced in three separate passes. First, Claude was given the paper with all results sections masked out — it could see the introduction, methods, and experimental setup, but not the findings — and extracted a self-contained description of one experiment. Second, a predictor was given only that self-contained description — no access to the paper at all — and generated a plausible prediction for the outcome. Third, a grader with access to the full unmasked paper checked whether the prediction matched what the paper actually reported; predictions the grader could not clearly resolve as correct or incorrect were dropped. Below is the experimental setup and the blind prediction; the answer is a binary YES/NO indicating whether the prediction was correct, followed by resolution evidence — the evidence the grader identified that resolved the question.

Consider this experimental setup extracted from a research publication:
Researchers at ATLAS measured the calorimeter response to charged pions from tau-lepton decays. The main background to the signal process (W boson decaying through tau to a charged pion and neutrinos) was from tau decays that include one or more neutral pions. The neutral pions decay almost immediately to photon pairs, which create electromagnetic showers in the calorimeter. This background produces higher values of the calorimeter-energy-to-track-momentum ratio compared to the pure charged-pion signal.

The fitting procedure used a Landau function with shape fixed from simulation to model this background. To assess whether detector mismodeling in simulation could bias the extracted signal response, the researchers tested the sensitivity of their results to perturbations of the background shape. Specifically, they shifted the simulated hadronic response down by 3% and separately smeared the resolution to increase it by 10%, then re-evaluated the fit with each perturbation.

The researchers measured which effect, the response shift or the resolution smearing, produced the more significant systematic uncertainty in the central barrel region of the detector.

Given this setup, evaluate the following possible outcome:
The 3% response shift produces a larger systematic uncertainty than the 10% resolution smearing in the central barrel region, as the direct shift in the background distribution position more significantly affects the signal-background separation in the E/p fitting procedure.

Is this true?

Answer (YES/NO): NO